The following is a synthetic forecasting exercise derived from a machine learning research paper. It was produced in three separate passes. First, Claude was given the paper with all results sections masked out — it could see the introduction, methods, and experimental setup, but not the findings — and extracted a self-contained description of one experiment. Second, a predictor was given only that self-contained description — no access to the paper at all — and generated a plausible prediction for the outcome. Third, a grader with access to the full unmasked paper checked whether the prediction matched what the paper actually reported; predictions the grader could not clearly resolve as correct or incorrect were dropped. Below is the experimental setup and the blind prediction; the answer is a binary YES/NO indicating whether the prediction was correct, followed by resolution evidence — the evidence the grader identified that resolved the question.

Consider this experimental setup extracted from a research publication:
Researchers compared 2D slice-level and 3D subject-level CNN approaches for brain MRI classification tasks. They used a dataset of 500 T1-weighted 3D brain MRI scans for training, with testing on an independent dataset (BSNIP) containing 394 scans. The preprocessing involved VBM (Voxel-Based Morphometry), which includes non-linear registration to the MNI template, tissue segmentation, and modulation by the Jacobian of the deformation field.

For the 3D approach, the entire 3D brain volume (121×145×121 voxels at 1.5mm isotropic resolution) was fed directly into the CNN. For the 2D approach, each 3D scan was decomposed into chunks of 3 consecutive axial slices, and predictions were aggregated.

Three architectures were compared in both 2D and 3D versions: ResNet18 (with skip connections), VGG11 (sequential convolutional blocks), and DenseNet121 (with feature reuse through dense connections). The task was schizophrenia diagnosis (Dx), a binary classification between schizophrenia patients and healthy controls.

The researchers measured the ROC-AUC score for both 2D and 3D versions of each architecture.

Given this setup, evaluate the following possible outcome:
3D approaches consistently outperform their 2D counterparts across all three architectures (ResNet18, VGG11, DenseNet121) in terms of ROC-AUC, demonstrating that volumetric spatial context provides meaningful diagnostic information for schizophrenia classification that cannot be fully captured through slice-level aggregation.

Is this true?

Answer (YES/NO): YES